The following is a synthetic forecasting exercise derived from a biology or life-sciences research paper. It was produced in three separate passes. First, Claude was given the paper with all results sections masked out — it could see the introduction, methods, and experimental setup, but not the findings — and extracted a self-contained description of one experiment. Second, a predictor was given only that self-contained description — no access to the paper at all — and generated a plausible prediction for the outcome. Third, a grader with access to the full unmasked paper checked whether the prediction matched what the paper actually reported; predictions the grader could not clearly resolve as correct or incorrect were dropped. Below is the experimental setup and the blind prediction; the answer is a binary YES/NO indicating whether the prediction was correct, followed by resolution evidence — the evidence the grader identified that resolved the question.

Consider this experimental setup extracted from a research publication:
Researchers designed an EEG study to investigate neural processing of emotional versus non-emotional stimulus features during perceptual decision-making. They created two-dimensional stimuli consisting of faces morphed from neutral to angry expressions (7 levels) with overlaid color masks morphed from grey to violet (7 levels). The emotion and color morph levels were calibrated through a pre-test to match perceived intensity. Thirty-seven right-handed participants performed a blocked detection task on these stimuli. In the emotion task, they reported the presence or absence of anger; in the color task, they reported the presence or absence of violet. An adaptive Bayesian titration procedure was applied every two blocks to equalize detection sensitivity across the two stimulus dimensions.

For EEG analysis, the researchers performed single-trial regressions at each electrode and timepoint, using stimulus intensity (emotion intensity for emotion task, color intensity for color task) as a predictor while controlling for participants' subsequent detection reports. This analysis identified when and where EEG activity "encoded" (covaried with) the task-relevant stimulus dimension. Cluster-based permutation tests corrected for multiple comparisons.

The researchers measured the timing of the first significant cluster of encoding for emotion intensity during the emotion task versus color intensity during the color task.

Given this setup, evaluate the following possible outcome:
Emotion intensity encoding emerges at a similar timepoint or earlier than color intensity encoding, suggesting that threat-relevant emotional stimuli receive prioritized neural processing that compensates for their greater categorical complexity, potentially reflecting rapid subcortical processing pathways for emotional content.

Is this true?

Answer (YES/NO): YES